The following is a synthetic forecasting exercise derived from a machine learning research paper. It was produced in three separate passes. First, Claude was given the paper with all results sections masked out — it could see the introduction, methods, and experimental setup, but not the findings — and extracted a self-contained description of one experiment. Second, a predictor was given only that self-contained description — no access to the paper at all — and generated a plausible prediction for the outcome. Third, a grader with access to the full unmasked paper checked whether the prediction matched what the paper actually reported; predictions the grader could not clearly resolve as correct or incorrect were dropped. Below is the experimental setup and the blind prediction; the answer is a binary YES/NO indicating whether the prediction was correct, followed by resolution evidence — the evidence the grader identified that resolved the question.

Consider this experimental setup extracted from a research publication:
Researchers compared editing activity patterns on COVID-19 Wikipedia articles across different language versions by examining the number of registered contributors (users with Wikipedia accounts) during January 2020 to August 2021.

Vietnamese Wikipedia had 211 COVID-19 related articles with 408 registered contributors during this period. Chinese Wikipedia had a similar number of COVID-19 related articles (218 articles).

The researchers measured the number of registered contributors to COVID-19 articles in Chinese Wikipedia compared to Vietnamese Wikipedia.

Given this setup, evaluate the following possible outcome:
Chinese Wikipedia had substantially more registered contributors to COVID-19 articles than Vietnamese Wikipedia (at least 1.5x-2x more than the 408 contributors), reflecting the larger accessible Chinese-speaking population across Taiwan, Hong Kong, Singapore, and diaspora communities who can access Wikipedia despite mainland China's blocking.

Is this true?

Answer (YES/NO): YES